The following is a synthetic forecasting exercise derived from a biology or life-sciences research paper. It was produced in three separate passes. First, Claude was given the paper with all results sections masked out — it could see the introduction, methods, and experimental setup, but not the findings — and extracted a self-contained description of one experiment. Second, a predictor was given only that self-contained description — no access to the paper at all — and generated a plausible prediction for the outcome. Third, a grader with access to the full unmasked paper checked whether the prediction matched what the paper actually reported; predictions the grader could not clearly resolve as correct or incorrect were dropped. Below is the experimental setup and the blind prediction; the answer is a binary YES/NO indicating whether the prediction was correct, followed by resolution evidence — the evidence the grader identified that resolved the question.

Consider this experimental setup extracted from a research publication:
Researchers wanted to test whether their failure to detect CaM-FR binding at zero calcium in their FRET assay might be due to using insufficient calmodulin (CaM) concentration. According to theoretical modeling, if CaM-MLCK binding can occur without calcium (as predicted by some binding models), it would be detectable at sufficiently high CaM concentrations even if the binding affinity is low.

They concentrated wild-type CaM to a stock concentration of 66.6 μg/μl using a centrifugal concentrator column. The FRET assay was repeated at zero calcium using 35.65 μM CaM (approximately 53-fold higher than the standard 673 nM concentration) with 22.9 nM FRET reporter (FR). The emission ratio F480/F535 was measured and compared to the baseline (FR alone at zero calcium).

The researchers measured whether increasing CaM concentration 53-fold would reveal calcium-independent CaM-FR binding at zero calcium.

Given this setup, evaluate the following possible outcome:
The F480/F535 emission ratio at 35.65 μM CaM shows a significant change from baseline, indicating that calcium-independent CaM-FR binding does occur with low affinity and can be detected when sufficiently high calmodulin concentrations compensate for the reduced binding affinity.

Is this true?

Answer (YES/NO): NO